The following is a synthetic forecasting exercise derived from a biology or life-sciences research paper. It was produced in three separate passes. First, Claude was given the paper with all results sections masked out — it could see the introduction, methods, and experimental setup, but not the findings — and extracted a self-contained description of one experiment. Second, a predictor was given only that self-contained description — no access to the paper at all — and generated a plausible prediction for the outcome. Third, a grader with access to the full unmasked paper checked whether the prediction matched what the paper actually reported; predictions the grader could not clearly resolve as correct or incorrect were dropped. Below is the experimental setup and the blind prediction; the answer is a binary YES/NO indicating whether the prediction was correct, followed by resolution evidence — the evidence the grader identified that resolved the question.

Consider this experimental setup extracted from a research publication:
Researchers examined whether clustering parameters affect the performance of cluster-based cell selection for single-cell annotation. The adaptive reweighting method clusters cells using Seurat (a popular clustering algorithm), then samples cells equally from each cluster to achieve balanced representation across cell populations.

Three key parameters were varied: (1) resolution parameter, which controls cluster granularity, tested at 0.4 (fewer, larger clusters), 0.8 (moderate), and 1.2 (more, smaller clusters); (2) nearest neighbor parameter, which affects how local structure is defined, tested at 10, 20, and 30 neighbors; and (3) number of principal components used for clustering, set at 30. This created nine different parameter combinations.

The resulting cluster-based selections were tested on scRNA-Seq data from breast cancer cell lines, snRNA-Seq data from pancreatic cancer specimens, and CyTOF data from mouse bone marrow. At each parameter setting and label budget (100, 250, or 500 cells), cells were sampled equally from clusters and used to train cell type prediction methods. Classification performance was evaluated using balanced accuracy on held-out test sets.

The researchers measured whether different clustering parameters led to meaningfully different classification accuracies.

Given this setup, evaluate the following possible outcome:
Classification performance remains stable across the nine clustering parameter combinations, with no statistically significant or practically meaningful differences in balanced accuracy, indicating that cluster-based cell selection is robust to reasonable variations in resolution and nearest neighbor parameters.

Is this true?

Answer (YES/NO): YES